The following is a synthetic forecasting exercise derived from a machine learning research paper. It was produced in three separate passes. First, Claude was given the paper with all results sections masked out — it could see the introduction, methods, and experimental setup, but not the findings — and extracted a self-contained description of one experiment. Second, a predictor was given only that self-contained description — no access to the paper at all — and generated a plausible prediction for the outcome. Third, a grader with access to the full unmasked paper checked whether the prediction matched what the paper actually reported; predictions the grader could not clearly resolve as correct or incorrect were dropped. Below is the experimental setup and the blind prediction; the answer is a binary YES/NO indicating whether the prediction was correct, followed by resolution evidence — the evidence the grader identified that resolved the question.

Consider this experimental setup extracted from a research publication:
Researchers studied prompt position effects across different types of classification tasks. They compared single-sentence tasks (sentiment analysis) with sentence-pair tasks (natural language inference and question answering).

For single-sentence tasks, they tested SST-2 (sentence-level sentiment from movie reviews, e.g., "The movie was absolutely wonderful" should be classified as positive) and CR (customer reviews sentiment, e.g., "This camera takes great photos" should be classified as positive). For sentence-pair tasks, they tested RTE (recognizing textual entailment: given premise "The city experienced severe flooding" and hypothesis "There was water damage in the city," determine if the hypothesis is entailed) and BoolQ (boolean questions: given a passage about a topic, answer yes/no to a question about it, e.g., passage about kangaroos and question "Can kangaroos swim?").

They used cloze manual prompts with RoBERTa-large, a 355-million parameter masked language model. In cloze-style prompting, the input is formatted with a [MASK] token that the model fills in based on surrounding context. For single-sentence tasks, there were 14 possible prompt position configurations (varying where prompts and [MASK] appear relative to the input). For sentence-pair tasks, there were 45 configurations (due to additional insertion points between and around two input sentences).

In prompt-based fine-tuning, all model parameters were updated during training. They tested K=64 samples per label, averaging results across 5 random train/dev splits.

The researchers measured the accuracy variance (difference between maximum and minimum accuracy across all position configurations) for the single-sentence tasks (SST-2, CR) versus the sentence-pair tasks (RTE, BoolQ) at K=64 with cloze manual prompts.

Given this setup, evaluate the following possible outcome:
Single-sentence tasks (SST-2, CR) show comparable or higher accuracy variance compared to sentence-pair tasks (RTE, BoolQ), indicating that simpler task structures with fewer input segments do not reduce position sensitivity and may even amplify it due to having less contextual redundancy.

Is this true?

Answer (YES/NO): NO